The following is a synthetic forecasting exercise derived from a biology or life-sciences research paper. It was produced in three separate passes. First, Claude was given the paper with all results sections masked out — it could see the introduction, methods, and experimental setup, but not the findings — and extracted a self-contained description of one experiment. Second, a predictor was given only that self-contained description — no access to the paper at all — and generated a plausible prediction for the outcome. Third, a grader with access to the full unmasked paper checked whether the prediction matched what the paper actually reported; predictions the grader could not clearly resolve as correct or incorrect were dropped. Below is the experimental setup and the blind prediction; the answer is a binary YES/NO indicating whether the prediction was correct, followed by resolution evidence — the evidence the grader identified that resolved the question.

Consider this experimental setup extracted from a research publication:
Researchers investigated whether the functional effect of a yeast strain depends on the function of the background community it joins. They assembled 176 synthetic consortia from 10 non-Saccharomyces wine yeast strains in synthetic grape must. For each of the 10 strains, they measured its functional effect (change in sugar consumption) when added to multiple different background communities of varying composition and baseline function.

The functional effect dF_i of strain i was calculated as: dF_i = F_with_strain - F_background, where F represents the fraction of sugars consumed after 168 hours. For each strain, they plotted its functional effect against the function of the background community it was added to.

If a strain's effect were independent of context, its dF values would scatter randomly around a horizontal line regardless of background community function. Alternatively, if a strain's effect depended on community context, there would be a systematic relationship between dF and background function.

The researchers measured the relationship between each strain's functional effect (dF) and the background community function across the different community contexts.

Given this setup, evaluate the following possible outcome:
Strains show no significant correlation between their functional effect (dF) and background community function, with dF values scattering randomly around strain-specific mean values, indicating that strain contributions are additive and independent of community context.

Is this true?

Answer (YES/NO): NO